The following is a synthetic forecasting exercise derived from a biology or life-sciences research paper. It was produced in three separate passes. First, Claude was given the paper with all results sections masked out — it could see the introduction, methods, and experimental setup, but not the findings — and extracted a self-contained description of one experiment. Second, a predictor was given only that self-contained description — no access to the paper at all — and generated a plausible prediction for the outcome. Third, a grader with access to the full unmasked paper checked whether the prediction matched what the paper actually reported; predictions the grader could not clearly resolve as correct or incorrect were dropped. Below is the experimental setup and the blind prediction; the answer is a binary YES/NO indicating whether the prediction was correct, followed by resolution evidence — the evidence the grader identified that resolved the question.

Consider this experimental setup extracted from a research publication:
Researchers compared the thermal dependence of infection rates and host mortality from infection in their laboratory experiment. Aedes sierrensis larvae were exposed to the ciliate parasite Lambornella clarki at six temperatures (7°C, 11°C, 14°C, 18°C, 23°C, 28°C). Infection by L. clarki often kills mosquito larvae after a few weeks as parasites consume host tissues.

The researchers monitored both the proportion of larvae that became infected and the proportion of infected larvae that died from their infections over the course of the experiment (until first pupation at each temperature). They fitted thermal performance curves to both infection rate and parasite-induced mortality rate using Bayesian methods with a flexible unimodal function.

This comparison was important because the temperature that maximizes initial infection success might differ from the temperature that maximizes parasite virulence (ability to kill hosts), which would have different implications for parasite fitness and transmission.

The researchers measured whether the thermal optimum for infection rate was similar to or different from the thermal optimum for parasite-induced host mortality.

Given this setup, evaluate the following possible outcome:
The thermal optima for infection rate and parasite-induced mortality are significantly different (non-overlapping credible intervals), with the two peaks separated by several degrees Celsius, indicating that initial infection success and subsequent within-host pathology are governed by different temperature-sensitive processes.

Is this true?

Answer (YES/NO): NO